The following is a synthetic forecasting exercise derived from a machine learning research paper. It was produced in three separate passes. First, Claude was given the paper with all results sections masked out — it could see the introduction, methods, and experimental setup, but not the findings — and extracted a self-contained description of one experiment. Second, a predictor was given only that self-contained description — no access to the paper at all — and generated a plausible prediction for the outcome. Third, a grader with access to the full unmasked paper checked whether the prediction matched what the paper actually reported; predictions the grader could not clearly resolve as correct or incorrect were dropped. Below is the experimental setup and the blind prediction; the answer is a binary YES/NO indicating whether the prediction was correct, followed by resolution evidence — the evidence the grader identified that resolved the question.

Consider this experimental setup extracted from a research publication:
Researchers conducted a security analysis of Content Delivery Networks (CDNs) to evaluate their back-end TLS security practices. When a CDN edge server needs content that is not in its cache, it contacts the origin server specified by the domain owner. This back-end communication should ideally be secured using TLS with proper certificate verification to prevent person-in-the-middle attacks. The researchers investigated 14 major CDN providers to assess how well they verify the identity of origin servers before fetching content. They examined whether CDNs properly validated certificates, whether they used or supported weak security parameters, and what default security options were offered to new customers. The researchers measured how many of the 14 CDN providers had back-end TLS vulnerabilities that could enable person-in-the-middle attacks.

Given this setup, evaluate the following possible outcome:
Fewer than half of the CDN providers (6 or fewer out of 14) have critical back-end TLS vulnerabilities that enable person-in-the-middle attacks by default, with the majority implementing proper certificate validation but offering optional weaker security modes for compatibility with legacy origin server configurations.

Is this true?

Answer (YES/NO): NO